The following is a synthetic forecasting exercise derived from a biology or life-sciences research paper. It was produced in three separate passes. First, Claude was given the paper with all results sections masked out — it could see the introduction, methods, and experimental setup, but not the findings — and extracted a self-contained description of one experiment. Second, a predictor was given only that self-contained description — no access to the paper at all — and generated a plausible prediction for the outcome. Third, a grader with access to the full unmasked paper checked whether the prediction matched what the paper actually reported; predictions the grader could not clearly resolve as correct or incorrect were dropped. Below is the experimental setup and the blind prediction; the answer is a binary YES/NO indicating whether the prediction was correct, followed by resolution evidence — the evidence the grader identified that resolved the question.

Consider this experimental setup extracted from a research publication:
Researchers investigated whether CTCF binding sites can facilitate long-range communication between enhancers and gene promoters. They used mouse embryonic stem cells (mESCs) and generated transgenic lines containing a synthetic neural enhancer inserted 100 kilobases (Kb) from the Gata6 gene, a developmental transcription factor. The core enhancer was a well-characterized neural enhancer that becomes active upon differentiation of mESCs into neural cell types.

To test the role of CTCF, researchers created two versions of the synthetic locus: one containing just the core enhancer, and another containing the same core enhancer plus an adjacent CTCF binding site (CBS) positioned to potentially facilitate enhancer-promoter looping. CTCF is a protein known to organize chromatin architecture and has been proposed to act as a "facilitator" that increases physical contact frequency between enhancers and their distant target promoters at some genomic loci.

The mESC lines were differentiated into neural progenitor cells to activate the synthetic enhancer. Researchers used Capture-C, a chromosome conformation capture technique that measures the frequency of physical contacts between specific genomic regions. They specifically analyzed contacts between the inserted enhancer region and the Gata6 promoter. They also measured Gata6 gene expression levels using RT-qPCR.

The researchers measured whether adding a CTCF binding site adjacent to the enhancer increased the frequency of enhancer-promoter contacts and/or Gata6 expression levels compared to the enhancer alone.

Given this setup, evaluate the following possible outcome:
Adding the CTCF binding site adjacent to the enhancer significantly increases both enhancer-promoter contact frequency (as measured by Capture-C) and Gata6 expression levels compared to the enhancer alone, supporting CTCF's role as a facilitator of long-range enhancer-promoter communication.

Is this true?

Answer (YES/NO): NO